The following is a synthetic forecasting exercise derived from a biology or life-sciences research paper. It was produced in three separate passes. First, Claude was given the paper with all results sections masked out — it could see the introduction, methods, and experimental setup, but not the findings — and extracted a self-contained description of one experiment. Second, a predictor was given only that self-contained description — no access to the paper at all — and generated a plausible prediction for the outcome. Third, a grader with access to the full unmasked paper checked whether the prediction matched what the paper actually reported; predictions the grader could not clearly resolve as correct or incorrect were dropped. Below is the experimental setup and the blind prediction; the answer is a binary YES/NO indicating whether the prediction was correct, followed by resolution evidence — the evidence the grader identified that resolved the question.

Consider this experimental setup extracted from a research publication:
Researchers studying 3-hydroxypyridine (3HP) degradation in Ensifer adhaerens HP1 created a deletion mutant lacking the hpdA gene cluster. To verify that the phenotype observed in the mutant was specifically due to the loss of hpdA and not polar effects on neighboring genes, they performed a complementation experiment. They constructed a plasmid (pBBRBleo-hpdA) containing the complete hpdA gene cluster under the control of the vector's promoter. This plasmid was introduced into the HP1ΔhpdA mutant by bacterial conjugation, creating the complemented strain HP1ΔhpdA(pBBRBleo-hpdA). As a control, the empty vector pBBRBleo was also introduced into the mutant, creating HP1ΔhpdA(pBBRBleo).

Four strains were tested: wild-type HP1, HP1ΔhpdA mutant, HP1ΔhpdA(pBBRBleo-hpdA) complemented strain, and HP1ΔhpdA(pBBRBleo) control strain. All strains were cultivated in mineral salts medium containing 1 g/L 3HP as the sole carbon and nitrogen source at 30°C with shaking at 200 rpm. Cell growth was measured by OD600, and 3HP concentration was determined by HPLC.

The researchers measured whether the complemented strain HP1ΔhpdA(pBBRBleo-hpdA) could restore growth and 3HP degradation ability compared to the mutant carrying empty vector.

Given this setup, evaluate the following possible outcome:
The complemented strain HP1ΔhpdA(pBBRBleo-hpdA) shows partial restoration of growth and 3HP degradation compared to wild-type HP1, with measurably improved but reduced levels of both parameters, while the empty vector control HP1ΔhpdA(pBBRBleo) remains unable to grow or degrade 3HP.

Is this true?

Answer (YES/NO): NO